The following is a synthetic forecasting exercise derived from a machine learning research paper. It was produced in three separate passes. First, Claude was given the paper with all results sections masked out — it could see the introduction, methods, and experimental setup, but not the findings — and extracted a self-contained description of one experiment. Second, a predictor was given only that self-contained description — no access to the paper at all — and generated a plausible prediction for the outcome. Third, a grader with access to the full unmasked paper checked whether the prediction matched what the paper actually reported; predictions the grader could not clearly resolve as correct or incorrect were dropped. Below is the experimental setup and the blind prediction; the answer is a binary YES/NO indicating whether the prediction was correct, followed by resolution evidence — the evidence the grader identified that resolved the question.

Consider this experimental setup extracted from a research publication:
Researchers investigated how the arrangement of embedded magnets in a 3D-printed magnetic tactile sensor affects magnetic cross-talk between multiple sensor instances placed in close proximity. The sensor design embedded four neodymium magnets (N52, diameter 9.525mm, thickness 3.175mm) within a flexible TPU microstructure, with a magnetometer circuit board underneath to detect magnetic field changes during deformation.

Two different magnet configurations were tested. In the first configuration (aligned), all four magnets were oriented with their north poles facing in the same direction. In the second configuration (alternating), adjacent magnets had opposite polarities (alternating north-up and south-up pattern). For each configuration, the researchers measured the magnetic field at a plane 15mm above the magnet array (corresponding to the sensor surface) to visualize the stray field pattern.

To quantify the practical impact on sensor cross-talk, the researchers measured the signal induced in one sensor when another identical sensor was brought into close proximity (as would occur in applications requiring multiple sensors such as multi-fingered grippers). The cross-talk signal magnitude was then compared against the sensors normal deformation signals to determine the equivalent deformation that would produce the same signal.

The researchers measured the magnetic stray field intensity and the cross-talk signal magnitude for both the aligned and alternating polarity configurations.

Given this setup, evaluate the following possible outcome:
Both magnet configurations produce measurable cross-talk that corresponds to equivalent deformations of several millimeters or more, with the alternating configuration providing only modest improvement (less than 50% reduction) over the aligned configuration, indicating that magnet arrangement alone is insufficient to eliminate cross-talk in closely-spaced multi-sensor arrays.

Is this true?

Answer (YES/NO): NO